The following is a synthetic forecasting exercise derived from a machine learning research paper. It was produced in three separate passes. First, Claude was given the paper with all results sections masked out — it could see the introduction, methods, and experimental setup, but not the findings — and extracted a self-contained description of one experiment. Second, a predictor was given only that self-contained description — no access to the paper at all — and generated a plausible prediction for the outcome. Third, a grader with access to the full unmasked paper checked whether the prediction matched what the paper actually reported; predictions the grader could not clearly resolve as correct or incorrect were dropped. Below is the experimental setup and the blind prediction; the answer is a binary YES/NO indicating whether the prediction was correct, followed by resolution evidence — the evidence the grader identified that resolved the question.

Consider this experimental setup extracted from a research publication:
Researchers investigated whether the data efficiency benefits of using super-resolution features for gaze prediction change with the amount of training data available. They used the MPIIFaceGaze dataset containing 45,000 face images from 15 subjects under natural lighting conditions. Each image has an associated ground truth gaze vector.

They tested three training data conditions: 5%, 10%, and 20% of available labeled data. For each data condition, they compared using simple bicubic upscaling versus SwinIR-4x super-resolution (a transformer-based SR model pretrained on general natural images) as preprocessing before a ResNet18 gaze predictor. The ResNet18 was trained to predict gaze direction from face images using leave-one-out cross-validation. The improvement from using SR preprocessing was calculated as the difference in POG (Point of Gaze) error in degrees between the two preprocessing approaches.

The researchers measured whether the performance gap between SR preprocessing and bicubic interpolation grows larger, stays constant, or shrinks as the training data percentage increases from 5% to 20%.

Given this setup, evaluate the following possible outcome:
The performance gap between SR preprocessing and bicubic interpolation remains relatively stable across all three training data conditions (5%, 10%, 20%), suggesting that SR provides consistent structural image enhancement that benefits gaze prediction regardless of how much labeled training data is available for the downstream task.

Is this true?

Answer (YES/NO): NO